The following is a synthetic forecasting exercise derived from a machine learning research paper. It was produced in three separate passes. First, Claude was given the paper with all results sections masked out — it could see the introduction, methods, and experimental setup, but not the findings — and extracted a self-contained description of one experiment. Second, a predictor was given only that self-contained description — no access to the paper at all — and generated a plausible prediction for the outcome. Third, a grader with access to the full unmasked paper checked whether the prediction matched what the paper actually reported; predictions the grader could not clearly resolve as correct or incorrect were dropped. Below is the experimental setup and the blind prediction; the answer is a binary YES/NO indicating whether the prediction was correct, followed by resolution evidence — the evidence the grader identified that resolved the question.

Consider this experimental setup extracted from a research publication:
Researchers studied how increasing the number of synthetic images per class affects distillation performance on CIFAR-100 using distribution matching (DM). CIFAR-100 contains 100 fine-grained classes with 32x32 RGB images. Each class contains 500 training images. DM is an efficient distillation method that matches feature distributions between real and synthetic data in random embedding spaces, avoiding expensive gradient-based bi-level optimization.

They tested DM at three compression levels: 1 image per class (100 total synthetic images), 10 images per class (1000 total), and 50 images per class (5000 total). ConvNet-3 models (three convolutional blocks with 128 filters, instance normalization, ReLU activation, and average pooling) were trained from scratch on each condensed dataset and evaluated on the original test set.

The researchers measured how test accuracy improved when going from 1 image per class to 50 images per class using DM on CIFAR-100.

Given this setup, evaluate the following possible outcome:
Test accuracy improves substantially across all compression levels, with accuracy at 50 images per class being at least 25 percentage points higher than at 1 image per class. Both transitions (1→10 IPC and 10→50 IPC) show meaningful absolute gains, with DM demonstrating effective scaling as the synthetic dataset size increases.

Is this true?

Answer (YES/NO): YES